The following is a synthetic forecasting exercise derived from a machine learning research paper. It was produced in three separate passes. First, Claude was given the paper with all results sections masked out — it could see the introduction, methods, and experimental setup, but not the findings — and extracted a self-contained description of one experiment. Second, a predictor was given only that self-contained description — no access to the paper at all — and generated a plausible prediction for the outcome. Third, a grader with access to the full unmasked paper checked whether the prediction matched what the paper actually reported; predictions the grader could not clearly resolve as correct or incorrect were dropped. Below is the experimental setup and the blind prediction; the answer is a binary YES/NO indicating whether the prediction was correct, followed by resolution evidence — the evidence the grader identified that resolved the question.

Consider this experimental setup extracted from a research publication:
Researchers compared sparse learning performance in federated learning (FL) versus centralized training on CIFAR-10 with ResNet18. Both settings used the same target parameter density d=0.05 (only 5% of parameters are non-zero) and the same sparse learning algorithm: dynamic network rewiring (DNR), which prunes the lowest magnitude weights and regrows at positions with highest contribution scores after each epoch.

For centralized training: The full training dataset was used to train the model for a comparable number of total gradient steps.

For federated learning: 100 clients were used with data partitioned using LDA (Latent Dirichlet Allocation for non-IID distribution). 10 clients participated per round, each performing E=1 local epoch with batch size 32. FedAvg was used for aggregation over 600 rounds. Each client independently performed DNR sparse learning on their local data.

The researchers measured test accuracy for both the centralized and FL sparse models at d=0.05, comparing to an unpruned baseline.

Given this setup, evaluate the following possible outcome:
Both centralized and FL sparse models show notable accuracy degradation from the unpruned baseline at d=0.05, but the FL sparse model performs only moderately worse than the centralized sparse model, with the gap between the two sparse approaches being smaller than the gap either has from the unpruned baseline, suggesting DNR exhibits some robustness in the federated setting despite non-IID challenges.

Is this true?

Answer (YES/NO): NO